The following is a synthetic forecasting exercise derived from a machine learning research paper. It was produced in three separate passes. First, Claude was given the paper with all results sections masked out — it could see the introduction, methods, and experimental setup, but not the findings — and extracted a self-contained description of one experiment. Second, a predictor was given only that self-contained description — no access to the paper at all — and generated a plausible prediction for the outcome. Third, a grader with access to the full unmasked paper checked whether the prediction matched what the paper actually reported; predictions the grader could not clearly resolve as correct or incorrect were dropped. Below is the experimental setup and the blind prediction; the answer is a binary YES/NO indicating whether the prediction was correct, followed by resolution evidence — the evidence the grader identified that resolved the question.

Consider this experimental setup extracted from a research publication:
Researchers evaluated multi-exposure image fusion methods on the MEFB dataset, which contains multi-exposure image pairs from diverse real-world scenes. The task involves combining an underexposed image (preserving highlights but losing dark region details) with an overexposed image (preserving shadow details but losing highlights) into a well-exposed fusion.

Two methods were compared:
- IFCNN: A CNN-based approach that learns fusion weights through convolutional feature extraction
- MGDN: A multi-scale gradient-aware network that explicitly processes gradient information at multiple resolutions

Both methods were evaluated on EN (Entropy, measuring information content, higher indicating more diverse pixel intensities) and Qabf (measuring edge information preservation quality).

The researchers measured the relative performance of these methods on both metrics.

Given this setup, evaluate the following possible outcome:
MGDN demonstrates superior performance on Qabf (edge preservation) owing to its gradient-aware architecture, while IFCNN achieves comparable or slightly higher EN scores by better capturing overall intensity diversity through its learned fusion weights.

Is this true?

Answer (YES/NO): NO